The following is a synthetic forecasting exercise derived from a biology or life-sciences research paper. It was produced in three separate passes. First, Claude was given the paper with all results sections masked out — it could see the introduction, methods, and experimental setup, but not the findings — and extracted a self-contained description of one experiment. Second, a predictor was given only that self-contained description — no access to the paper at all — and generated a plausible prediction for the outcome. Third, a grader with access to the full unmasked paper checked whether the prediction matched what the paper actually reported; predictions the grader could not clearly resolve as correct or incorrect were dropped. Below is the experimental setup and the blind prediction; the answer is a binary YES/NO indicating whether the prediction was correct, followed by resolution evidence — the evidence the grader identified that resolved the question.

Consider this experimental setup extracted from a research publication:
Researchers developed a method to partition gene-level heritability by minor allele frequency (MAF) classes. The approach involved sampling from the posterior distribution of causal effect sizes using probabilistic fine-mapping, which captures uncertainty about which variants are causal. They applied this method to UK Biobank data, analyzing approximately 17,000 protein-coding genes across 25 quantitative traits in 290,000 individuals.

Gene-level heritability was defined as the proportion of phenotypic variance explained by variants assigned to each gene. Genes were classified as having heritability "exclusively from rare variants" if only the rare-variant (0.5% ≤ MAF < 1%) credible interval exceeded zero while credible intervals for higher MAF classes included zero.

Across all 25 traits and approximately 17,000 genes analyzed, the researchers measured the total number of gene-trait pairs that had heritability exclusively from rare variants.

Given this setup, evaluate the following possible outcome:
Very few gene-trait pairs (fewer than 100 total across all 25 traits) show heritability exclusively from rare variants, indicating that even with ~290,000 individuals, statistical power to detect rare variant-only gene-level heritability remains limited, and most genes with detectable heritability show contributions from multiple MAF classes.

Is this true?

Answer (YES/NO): NO